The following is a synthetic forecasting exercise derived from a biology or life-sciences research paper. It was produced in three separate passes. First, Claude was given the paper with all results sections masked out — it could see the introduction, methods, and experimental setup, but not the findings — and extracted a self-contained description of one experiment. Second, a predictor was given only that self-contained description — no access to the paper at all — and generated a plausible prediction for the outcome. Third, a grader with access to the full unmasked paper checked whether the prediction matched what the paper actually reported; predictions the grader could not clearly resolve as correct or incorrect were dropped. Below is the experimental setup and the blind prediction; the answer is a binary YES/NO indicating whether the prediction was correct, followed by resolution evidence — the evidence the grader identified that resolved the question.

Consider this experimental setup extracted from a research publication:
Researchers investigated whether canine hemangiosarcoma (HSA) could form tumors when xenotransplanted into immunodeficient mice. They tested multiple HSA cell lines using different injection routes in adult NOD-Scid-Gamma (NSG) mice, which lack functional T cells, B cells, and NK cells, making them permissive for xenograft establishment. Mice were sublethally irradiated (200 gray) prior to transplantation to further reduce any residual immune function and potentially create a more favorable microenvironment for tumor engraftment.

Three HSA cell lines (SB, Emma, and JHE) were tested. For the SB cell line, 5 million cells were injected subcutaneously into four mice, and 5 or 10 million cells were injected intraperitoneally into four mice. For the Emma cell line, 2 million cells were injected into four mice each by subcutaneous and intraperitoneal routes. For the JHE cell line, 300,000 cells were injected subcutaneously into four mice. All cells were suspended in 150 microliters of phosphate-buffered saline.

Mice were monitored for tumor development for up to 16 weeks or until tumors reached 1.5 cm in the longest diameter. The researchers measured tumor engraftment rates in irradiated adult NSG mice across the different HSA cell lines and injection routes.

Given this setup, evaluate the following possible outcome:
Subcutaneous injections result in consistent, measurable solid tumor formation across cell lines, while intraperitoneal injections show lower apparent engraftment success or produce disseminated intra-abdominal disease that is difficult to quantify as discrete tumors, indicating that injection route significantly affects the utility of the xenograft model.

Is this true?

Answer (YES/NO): NO